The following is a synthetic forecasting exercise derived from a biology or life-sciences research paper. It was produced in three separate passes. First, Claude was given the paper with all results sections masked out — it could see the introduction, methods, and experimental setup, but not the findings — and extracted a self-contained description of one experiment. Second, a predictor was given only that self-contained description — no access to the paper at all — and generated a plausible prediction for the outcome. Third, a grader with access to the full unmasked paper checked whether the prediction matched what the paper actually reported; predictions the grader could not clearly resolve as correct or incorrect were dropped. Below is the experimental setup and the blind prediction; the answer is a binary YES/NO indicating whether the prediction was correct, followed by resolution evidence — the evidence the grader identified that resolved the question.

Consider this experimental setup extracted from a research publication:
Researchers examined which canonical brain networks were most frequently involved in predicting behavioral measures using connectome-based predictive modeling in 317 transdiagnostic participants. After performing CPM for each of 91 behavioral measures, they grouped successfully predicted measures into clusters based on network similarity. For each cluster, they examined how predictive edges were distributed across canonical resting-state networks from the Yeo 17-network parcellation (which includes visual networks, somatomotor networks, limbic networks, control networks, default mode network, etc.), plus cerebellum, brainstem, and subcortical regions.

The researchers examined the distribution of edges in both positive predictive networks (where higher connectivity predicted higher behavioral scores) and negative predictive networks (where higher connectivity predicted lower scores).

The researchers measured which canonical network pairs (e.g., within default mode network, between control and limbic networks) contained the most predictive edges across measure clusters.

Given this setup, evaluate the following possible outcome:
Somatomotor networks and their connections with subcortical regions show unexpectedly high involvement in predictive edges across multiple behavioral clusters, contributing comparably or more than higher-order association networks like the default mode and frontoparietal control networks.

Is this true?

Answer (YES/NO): YES